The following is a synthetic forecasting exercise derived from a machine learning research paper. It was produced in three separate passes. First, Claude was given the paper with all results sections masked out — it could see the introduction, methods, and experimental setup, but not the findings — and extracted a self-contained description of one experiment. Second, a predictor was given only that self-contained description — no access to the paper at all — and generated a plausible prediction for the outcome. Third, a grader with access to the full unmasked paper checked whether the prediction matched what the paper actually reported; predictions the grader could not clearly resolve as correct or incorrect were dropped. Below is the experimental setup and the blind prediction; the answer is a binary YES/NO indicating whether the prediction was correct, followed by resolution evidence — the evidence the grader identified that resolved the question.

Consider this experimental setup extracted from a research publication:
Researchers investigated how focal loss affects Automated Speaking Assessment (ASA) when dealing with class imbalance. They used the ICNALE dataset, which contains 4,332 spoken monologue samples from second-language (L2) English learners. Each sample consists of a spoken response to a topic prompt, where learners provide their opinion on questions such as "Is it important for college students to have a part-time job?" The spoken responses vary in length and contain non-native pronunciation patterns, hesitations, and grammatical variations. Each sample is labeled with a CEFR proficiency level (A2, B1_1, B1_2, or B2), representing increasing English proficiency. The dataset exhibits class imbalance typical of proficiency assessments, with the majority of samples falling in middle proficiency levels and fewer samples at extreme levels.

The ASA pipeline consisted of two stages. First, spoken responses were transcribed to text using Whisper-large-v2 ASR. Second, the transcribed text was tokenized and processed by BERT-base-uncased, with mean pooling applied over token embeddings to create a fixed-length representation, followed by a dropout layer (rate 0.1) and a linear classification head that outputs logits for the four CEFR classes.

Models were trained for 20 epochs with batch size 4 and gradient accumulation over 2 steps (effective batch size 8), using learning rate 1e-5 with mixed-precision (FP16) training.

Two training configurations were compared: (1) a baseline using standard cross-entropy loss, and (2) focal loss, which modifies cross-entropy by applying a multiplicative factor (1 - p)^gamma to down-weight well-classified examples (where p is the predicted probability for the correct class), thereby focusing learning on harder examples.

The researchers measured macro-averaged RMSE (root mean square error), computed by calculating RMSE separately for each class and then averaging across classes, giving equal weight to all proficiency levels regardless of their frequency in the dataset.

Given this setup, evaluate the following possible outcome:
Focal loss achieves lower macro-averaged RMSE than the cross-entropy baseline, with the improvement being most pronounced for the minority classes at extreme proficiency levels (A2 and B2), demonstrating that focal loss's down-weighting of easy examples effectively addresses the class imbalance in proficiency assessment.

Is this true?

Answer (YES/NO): NO